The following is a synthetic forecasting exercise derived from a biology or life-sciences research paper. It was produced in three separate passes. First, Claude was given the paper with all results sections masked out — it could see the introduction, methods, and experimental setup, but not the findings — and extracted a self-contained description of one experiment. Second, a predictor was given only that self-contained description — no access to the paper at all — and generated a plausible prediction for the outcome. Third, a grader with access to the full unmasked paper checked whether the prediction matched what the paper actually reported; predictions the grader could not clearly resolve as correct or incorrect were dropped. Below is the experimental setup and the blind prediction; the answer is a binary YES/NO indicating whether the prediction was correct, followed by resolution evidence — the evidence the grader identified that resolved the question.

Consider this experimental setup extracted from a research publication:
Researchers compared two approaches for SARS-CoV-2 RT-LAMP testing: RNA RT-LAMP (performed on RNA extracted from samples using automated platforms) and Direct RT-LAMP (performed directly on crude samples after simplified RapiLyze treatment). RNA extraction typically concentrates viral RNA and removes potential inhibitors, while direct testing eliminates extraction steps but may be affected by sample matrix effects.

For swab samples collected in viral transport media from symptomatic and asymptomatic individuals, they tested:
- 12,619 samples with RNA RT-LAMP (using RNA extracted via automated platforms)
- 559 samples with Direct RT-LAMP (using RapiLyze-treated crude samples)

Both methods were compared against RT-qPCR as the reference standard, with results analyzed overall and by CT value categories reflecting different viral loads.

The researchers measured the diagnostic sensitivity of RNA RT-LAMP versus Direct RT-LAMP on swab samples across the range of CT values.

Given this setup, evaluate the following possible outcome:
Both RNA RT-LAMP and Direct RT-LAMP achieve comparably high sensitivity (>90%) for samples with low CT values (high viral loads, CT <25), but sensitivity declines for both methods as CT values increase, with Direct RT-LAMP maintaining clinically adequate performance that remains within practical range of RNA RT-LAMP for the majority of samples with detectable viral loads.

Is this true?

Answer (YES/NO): NO